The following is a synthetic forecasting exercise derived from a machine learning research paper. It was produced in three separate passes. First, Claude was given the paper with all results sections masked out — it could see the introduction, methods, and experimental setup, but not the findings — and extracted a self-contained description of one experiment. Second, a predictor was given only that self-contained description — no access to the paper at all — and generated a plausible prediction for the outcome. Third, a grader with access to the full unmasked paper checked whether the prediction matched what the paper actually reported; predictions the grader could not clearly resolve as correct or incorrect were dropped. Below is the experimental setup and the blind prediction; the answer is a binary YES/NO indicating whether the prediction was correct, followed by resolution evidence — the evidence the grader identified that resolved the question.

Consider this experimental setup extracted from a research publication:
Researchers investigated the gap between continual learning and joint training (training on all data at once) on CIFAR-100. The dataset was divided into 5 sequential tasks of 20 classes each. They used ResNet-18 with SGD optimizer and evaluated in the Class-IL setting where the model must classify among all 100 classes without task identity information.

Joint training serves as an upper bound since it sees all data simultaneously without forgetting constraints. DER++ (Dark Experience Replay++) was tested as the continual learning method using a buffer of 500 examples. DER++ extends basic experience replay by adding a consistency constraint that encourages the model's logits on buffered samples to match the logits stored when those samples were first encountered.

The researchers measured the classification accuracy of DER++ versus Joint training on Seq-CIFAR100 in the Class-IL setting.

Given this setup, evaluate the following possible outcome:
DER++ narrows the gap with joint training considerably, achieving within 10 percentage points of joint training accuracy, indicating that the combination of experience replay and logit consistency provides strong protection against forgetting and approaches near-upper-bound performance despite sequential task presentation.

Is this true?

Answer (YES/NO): NO